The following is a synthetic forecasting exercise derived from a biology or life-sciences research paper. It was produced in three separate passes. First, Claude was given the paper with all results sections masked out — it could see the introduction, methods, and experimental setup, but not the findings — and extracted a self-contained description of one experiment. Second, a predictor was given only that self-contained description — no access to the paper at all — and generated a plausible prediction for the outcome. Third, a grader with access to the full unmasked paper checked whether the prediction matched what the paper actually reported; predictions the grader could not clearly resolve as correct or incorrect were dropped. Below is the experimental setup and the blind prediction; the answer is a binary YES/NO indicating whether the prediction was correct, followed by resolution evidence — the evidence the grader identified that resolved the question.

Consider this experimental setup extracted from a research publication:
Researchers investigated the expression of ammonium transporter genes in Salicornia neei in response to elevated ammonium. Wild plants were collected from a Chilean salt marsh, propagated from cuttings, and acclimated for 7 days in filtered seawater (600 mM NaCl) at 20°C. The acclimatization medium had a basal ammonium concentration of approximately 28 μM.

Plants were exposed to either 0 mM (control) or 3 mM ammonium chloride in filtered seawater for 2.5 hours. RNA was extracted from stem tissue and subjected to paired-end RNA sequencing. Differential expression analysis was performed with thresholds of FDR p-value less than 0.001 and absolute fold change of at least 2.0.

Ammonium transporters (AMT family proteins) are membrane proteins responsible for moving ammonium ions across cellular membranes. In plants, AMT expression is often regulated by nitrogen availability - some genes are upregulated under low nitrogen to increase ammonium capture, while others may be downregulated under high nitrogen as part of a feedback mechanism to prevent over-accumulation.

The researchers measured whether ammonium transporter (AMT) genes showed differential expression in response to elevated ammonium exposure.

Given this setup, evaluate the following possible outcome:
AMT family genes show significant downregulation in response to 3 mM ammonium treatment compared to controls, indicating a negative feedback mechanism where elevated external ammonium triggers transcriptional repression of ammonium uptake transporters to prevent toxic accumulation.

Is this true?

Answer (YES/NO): NO